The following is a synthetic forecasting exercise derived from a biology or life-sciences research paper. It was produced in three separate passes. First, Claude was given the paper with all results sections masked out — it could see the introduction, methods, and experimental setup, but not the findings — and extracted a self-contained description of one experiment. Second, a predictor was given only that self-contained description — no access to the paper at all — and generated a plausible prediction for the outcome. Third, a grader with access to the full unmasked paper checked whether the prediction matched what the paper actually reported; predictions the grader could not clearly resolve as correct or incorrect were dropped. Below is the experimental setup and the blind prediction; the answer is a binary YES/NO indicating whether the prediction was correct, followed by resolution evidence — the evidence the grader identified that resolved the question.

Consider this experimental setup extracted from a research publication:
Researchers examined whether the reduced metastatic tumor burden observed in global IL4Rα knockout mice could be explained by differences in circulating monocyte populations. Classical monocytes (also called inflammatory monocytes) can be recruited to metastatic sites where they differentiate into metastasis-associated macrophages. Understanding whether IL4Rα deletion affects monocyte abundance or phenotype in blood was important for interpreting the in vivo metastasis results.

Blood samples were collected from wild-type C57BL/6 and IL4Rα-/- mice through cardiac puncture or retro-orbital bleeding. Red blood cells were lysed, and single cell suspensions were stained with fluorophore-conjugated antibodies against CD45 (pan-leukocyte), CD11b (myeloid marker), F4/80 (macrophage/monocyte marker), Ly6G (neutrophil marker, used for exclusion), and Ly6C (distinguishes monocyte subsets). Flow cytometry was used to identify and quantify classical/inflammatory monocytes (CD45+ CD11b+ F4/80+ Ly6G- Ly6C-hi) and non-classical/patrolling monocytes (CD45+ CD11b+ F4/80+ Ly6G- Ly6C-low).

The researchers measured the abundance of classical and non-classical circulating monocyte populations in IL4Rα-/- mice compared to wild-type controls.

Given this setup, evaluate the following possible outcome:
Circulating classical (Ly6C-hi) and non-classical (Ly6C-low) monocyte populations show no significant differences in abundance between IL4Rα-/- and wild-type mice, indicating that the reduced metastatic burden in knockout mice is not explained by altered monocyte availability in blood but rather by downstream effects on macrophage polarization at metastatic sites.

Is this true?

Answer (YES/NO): YES